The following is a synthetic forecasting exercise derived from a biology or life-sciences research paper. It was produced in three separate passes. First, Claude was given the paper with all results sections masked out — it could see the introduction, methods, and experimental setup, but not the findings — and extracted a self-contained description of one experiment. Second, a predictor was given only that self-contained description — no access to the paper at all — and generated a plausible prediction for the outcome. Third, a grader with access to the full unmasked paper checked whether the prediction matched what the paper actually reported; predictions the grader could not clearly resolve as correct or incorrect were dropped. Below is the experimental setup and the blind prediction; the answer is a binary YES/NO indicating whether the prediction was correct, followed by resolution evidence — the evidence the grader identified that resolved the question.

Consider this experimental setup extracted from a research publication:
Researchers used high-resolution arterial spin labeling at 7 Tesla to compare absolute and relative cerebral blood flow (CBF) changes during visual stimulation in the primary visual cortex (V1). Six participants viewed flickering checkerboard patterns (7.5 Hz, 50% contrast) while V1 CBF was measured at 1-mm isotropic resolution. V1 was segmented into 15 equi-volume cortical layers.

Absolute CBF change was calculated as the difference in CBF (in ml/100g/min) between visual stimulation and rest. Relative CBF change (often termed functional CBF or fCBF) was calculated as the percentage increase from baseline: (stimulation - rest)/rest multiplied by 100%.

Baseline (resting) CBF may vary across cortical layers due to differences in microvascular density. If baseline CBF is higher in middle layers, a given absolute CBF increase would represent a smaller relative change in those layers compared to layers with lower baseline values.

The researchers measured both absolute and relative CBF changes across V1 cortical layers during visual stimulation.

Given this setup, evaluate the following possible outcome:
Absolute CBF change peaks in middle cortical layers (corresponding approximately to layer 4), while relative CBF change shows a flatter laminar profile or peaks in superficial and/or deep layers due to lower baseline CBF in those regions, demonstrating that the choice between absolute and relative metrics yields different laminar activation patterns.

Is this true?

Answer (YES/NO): NO